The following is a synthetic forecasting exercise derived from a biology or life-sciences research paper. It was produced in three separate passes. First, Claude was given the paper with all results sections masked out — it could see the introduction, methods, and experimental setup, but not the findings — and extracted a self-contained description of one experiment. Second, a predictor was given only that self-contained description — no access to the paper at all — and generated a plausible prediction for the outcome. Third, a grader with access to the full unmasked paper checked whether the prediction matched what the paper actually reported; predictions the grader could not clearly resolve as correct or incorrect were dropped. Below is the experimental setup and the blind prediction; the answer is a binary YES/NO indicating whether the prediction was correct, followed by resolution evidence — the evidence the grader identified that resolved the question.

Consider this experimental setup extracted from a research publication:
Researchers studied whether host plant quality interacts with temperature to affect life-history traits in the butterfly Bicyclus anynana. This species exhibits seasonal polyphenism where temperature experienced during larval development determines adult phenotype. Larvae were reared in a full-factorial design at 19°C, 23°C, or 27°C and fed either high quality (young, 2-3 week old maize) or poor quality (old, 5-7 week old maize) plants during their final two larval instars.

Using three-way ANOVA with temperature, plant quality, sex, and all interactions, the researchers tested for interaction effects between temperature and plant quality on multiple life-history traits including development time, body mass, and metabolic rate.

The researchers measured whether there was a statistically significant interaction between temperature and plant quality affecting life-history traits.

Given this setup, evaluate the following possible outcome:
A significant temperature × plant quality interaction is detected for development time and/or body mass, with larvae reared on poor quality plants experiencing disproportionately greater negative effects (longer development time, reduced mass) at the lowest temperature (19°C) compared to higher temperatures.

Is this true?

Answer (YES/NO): NO